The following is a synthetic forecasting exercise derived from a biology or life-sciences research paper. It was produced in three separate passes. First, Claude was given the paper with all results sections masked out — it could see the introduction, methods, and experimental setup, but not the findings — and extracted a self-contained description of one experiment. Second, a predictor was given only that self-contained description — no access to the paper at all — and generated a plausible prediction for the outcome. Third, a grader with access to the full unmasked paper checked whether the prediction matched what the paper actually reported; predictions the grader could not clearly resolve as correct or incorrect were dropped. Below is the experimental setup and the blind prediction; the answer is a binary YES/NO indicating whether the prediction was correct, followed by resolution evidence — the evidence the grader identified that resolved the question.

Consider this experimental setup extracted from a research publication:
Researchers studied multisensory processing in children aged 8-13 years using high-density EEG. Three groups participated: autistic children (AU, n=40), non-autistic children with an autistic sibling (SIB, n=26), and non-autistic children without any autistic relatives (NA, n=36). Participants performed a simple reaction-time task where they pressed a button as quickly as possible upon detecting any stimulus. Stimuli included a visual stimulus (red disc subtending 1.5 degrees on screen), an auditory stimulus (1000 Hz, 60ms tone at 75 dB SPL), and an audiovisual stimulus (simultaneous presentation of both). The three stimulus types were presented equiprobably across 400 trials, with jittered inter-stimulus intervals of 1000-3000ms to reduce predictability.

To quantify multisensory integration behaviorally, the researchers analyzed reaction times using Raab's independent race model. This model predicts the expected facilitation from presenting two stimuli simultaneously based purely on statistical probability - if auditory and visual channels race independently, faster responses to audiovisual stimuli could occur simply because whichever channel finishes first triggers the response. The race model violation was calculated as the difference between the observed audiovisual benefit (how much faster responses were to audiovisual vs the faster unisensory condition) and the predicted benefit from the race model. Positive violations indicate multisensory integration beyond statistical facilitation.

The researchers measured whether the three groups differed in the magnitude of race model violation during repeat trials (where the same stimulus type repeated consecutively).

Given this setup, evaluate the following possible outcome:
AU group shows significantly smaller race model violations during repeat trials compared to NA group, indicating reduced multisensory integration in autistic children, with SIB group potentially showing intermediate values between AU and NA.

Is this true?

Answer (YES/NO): NO